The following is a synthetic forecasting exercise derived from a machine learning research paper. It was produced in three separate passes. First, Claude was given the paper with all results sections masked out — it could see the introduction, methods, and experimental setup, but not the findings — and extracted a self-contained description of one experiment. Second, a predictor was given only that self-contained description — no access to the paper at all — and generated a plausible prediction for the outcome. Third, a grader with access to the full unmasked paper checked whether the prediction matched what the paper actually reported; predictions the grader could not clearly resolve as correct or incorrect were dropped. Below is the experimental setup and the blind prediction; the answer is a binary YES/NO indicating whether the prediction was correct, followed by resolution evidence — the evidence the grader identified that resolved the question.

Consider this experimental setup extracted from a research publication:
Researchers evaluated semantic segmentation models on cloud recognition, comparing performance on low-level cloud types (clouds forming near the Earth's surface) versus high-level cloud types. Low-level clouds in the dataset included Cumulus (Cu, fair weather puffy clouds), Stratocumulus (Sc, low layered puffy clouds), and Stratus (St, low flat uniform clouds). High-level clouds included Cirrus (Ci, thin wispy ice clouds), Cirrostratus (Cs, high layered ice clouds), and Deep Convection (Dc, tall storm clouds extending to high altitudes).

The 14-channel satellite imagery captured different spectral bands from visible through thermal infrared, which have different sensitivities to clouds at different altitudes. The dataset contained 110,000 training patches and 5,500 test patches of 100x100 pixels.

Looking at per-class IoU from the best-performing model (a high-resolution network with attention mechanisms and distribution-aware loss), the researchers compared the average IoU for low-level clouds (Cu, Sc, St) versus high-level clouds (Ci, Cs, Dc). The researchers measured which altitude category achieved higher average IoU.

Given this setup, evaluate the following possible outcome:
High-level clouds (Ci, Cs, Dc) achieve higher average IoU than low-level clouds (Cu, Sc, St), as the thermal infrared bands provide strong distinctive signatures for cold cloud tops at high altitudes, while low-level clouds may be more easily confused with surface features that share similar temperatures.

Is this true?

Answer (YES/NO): YES